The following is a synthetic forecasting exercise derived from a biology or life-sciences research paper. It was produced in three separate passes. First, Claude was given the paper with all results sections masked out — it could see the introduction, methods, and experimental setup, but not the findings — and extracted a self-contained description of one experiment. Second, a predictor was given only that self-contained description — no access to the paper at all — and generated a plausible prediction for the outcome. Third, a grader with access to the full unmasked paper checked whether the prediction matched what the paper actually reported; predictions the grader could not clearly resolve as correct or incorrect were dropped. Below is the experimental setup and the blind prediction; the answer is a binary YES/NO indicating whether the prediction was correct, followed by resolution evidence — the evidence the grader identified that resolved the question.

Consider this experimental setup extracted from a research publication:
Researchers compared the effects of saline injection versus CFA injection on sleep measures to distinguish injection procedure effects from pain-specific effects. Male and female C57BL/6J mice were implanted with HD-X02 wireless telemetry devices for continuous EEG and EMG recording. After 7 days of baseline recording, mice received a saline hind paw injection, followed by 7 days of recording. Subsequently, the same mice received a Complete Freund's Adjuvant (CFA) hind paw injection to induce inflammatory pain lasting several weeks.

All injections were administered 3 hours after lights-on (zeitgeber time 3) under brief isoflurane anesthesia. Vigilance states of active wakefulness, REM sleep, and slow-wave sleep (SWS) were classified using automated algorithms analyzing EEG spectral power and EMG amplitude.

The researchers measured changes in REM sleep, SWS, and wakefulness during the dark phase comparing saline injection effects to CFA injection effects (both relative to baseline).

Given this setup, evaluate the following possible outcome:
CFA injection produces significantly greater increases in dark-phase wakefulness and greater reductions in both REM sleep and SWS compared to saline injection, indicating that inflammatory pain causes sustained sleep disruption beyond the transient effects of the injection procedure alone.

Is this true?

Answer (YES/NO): NO